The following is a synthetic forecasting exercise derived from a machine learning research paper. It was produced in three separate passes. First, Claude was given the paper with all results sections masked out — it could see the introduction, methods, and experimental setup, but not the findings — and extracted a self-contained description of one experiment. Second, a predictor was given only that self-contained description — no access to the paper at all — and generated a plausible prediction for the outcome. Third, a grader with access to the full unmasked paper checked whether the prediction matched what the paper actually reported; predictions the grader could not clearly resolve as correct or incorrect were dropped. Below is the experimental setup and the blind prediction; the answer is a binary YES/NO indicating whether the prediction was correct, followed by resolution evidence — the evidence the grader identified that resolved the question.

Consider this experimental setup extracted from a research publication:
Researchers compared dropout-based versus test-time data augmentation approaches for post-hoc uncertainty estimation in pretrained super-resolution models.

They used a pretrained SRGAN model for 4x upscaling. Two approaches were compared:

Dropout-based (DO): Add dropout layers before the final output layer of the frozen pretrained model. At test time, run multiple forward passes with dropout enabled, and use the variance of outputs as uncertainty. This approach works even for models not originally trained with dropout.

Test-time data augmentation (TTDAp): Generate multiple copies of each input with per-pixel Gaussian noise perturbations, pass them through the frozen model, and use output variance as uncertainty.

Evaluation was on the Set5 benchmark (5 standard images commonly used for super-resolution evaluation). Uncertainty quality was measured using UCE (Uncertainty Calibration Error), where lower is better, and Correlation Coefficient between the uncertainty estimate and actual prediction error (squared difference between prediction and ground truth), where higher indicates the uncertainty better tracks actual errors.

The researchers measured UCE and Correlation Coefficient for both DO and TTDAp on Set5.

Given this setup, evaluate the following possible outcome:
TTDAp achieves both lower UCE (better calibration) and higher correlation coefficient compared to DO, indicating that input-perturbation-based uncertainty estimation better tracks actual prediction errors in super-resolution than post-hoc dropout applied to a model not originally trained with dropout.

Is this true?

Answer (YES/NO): NO